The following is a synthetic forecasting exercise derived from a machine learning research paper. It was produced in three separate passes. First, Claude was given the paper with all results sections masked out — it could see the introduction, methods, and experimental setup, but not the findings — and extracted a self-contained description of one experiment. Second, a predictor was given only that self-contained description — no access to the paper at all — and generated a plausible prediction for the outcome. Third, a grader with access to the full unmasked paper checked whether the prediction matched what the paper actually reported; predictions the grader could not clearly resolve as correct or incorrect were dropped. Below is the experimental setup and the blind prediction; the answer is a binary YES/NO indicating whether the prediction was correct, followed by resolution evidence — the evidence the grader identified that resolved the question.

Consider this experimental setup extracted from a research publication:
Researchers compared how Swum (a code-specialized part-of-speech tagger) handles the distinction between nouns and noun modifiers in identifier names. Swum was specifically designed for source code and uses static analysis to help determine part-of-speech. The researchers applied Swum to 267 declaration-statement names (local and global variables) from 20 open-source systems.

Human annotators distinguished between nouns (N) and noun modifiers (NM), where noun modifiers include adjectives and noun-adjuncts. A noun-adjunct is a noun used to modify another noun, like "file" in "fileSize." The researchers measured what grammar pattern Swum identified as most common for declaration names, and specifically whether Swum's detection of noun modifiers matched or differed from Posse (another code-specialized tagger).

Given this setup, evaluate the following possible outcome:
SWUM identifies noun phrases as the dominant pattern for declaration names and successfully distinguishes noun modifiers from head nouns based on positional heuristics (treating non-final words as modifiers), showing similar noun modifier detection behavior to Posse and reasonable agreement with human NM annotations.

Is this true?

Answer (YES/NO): NO